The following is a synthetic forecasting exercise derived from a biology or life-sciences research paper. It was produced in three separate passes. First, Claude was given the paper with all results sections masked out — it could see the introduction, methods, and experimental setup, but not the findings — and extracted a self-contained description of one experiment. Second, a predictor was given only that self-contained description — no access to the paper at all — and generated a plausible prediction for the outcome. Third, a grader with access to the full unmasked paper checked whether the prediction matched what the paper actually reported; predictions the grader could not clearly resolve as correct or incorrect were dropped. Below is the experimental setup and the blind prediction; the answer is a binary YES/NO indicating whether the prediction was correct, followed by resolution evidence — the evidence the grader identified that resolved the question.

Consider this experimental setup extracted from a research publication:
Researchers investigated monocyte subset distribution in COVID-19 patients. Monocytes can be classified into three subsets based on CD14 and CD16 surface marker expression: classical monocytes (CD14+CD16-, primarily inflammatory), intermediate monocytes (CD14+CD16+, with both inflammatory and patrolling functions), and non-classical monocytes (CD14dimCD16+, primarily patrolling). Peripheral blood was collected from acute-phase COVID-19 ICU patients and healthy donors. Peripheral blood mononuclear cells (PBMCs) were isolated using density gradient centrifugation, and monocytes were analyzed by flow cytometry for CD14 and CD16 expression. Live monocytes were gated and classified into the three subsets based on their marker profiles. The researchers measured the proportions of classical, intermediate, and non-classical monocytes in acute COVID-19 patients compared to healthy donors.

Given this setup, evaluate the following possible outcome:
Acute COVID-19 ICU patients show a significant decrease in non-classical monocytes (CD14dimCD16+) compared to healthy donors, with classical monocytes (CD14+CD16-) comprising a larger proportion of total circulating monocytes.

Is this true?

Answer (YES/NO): NO